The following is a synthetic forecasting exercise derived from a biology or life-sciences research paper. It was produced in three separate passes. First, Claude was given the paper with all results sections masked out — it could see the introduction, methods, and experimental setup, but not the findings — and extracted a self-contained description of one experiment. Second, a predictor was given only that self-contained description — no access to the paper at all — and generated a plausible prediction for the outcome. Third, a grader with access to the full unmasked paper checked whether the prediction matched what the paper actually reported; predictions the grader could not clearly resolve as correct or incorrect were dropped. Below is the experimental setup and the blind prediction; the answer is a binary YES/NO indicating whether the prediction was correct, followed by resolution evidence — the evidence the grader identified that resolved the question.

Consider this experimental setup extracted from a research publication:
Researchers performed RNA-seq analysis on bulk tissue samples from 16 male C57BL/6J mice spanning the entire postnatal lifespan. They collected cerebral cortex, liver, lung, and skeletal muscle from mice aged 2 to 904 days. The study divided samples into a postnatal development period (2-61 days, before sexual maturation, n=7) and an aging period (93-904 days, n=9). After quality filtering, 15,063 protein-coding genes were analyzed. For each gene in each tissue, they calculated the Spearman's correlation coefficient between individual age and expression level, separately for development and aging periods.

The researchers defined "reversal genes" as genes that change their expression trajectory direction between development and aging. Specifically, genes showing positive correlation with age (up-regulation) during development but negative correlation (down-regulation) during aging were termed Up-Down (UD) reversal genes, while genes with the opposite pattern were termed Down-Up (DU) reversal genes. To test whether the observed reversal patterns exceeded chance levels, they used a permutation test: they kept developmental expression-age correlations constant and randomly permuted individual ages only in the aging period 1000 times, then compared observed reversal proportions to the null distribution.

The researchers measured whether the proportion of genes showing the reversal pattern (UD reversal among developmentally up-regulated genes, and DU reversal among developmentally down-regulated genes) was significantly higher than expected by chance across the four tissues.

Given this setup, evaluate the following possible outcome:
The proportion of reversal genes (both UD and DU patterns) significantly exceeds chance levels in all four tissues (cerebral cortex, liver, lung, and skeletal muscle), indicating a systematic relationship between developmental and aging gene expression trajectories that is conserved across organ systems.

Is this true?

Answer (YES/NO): NO